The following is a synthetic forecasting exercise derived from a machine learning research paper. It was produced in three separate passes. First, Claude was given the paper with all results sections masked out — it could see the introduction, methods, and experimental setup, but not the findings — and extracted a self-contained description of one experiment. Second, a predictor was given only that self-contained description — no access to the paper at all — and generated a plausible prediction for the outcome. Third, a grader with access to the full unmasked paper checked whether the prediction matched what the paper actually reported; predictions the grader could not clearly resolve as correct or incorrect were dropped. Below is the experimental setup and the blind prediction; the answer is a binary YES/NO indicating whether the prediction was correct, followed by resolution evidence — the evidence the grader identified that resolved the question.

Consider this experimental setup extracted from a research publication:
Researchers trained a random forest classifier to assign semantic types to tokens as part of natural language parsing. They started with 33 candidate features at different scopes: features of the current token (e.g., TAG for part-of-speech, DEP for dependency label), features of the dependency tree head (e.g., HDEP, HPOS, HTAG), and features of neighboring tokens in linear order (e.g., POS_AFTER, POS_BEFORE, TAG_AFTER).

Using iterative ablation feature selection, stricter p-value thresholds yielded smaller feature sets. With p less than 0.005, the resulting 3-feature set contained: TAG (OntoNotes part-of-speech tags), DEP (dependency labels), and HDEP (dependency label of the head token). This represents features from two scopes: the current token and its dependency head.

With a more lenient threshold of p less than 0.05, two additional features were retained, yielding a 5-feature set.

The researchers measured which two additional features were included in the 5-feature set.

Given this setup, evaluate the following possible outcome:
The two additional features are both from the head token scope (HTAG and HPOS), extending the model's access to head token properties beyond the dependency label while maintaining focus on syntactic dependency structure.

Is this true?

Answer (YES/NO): NO